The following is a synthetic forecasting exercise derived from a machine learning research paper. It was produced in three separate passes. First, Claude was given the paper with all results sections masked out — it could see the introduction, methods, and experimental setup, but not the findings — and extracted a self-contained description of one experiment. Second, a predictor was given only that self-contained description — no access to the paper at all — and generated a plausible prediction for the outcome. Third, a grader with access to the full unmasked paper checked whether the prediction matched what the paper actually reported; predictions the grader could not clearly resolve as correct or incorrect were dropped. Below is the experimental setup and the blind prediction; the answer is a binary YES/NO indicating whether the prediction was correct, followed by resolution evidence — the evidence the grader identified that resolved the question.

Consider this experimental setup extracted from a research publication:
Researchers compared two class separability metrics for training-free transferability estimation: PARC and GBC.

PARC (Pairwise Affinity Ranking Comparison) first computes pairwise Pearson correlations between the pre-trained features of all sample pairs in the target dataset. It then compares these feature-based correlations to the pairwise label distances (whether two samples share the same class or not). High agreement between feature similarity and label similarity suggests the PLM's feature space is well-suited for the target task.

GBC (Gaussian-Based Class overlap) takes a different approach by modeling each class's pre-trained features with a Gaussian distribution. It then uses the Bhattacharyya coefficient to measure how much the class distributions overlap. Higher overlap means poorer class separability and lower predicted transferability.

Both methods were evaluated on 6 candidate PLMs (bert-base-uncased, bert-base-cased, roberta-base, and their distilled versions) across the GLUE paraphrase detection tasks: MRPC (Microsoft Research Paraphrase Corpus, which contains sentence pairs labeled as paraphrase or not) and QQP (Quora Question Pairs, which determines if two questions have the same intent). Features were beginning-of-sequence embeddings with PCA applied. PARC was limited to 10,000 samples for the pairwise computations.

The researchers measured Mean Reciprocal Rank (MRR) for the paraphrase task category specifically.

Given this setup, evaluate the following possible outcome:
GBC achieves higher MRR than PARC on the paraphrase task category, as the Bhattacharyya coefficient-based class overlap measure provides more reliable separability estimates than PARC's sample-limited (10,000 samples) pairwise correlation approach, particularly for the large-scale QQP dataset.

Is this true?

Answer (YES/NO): NO